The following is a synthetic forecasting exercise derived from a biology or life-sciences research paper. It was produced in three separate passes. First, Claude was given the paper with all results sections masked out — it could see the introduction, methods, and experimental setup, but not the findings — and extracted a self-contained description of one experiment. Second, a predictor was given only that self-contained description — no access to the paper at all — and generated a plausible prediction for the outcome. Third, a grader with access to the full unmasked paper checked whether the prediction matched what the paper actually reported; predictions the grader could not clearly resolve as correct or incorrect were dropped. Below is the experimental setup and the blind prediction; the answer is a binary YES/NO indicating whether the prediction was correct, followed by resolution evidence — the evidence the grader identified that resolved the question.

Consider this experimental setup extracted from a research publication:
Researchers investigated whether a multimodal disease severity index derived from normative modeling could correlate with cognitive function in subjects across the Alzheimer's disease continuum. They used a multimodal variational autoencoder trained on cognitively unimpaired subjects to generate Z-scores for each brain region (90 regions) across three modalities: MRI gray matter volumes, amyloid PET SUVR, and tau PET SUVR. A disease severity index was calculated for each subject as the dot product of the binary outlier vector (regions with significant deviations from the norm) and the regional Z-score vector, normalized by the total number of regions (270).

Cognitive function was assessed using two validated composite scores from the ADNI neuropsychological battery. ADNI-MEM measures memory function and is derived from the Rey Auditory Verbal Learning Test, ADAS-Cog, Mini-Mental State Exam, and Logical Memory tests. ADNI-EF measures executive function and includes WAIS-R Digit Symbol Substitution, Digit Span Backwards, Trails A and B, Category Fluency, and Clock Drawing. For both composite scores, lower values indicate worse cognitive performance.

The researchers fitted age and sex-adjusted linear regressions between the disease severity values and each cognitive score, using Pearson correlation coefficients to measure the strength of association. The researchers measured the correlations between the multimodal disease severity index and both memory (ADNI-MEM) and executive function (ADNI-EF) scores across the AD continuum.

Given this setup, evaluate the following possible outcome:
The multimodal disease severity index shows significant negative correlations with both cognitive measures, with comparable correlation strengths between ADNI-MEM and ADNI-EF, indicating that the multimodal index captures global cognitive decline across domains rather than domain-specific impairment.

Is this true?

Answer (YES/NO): NO